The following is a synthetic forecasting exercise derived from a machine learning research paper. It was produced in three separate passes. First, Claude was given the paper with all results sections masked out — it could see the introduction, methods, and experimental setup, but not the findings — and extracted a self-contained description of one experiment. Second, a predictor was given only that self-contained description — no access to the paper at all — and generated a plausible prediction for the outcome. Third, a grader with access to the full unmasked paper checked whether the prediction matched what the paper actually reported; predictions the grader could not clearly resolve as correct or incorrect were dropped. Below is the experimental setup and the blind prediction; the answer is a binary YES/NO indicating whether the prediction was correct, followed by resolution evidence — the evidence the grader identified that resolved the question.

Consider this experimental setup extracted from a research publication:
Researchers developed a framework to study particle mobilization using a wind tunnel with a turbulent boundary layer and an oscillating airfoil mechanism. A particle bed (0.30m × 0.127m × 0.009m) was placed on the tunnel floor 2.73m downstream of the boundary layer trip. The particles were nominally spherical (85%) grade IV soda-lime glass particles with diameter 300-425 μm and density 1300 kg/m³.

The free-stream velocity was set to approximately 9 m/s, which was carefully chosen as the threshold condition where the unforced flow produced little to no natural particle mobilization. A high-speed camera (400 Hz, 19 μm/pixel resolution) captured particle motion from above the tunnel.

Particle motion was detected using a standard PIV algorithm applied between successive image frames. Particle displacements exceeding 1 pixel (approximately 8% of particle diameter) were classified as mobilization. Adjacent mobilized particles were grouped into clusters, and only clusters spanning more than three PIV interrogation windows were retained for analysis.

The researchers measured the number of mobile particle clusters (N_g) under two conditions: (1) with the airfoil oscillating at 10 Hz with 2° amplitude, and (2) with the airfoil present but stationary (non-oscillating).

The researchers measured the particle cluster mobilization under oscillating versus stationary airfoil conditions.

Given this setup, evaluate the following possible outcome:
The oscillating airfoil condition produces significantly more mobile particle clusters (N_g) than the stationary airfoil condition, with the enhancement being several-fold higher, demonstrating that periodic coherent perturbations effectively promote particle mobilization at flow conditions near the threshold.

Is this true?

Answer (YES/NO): YES